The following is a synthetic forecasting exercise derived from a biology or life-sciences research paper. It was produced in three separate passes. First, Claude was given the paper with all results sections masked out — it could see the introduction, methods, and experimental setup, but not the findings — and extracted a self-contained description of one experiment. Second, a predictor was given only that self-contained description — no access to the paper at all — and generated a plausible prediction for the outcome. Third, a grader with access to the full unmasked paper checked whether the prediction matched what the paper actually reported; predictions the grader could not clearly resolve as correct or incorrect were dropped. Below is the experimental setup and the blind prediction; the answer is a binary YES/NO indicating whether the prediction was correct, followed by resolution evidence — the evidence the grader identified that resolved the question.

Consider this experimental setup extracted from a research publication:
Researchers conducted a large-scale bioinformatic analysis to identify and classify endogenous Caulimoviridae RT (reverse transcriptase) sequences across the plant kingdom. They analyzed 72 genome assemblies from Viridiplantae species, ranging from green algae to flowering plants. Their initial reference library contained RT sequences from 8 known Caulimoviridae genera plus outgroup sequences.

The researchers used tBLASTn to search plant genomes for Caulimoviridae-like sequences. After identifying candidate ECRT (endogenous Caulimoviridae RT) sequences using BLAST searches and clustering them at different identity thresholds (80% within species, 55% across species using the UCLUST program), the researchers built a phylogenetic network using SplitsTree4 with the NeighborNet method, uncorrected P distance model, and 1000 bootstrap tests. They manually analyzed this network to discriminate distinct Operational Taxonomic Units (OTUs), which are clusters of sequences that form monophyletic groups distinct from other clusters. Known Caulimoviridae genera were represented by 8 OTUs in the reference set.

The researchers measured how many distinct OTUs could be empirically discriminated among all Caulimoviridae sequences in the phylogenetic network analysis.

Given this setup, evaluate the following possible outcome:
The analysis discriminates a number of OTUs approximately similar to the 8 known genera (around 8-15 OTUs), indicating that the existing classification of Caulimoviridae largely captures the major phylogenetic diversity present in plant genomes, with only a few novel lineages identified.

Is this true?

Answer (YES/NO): NO